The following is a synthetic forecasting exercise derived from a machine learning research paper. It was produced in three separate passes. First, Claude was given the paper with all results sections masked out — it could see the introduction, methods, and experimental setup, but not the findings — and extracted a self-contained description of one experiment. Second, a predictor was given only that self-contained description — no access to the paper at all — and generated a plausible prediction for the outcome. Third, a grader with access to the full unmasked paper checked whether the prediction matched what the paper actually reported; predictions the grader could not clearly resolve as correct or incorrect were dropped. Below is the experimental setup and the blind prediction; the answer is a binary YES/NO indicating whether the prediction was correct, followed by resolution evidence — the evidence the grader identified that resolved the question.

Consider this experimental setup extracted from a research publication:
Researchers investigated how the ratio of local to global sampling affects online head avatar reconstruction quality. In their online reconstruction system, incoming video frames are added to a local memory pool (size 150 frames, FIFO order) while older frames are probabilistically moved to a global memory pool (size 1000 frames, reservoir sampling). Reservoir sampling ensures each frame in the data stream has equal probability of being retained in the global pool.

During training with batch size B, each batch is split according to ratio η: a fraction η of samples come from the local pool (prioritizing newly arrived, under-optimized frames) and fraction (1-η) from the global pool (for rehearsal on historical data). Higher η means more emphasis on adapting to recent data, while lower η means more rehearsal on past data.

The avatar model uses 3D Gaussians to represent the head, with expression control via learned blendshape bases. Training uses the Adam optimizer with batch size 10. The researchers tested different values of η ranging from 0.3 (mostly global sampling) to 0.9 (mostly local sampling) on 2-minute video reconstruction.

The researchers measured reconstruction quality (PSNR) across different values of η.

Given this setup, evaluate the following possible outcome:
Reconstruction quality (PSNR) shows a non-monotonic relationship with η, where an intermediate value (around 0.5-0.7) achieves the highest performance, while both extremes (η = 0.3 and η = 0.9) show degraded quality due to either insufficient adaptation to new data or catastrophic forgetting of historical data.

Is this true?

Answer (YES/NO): YES